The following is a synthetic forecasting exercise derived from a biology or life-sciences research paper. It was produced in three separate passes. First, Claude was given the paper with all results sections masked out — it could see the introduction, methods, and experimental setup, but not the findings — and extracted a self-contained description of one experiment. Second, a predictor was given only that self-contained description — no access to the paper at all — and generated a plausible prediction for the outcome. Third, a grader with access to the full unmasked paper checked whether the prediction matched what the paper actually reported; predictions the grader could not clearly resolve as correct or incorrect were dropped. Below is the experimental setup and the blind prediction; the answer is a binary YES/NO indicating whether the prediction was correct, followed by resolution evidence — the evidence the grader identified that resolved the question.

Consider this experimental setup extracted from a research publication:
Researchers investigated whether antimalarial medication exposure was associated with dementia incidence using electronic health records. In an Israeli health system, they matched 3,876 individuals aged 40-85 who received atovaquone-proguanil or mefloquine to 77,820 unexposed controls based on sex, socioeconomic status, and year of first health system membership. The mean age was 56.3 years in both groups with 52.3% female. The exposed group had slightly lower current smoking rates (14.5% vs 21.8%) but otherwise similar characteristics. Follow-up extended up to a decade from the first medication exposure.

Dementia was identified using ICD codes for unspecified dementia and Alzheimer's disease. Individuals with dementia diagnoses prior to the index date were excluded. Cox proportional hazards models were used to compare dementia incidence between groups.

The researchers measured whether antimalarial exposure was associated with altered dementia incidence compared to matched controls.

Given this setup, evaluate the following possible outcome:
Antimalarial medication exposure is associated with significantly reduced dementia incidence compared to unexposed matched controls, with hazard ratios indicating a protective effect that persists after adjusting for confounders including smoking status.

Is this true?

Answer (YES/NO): NO